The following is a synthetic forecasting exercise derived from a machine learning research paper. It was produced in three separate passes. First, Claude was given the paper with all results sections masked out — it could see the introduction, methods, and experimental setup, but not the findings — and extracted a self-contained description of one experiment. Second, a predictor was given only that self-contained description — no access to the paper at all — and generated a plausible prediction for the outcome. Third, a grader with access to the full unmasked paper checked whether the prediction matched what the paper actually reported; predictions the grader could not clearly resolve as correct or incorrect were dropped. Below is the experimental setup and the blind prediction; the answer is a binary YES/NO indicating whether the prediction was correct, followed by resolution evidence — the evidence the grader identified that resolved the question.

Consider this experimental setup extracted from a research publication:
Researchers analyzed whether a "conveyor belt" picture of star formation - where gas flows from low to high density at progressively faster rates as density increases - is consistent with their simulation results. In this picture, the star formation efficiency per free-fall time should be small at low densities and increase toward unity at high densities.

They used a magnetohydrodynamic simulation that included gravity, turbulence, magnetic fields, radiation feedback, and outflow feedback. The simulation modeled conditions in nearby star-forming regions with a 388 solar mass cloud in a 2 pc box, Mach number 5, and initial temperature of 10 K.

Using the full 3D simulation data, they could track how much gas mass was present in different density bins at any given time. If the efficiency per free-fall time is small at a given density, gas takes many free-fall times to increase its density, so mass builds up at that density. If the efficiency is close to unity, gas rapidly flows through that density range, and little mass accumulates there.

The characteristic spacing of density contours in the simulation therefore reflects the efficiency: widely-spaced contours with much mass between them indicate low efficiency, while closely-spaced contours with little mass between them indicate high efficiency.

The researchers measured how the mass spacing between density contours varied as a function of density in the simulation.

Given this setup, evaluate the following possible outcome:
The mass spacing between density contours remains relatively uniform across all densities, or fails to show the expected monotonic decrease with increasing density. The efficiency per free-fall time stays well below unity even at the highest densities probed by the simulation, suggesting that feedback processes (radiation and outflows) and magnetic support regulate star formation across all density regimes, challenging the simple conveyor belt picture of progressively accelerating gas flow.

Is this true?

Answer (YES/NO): NO